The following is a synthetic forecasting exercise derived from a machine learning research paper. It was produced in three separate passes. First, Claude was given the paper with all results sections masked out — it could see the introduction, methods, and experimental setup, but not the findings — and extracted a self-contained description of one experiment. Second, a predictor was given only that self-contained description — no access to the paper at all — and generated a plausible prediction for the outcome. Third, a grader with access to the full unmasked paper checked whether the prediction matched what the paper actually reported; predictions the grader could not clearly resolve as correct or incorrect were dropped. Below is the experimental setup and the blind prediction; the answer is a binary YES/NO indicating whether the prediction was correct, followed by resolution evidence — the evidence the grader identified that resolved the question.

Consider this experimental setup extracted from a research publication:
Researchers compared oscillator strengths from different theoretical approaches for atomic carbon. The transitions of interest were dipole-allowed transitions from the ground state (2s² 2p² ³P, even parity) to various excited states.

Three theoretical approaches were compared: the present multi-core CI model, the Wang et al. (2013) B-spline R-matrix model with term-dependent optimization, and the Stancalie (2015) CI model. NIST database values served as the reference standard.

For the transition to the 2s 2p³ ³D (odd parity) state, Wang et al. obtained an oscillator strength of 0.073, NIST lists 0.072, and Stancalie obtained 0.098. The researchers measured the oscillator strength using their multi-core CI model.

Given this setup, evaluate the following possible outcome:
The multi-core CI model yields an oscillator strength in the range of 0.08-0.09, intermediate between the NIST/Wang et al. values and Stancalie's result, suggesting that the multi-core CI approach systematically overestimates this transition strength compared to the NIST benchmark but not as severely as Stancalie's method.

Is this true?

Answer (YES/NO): NO